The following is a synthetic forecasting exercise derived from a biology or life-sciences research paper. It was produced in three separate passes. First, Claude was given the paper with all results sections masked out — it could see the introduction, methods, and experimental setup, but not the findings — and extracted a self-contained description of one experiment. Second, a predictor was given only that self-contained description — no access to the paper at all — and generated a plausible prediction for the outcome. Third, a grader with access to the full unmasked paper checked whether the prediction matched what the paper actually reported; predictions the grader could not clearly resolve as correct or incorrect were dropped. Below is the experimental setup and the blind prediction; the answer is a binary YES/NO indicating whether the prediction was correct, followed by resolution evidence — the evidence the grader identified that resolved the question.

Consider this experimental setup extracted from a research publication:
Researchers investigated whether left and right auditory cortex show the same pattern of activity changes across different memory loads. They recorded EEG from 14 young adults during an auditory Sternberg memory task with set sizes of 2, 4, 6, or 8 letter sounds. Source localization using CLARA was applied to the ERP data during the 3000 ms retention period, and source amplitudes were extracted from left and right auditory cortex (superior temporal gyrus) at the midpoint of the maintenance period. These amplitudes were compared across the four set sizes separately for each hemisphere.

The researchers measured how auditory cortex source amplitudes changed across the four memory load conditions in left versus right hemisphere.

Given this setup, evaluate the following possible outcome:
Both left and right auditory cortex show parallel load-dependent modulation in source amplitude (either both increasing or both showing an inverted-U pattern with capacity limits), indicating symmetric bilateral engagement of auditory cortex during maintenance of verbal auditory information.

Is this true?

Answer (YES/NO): NO